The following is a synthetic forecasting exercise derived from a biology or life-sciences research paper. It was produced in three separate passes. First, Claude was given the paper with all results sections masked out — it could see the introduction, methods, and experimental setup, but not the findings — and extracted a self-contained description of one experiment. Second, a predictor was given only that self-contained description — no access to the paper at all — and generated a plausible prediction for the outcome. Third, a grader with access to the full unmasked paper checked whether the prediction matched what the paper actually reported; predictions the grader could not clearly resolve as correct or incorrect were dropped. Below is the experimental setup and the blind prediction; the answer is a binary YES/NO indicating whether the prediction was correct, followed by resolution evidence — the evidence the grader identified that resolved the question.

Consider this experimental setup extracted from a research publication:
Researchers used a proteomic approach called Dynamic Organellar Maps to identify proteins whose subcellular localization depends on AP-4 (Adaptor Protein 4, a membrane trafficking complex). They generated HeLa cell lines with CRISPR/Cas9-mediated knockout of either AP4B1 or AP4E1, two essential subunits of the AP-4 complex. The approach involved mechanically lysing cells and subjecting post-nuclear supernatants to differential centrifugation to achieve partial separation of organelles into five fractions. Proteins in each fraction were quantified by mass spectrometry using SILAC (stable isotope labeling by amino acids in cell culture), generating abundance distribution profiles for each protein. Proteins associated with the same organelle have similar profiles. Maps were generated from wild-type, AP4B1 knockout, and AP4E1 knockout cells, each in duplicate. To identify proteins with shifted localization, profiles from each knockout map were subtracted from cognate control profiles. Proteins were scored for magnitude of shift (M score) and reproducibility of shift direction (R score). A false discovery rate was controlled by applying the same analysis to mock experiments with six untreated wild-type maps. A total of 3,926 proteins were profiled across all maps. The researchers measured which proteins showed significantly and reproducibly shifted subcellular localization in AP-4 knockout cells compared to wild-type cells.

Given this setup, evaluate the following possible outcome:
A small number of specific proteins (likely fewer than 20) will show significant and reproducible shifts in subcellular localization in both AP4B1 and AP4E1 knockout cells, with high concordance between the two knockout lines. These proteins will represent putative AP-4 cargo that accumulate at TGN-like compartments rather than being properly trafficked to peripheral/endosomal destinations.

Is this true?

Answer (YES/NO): NO